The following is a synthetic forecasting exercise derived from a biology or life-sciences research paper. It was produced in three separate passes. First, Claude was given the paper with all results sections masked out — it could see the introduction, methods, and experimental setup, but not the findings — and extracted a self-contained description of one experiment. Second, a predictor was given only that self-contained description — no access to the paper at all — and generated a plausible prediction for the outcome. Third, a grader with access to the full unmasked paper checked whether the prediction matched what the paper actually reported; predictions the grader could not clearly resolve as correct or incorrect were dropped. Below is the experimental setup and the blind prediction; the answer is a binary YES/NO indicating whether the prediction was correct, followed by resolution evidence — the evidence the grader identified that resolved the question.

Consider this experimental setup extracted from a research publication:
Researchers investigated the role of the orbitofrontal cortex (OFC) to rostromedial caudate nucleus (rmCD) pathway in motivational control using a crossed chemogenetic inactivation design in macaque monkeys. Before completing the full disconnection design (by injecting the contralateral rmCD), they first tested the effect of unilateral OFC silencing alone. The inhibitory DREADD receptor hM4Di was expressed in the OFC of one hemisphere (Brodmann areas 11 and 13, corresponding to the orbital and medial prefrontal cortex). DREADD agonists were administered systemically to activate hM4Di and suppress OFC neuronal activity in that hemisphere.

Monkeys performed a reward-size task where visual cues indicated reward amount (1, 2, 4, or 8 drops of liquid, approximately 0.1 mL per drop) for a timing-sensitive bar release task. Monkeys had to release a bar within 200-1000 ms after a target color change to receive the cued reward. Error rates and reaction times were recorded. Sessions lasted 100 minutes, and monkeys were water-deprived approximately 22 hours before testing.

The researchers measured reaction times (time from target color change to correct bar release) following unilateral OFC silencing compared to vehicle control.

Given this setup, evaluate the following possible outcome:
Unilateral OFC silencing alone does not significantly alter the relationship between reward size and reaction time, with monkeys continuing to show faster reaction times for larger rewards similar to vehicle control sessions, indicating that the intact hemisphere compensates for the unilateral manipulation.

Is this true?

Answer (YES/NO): YES